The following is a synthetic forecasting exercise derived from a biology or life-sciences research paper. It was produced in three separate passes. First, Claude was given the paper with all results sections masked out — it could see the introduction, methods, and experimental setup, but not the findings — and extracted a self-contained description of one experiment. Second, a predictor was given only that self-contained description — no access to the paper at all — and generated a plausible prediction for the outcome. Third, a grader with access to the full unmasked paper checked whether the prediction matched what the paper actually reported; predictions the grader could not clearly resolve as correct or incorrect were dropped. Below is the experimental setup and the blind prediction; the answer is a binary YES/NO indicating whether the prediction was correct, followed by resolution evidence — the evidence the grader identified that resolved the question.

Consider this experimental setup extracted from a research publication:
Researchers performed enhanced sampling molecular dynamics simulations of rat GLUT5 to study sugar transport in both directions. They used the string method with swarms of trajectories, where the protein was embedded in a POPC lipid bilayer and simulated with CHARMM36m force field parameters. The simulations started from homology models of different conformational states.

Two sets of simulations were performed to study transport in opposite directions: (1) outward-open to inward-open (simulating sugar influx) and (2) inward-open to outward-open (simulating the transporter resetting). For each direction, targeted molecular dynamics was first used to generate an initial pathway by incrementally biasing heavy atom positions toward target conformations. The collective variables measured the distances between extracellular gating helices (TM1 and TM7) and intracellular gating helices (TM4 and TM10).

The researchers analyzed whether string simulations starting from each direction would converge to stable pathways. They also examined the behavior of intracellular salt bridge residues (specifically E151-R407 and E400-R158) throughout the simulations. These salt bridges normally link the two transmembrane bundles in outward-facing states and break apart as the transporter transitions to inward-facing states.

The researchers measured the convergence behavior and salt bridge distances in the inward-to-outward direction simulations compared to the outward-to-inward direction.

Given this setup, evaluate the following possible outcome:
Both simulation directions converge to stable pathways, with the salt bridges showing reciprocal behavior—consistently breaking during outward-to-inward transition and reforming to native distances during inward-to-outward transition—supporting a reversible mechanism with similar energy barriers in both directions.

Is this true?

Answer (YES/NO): NO